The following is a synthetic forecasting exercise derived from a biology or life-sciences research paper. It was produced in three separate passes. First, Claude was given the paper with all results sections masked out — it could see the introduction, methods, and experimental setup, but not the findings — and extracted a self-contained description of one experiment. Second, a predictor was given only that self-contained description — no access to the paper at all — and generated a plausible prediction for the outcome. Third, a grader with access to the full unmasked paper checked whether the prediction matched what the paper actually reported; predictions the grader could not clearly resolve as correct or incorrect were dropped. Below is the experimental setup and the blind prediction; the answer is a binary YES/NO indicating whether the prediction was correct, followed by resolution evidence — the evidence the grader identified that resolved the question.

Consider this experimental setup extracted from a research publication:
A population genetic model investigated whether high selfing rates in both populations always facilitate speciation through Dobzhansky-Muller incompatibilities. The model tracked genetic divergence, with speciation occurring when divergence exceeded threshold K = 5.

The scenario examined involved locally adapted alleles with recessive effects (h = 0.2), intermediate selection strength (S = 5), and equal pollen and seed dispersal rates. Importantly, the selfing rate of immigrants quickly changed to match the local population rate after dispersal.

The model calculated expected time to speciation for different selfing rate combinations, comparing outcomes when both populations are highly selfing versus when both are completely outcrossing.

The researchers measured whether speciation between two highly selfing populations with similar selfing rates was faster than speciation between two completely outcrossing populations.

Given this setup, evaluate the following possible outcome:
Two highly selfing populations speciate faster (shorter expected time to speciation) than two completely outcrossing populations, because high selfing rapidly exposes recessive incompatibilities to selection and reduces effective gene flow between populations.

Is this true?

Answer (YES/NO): YES